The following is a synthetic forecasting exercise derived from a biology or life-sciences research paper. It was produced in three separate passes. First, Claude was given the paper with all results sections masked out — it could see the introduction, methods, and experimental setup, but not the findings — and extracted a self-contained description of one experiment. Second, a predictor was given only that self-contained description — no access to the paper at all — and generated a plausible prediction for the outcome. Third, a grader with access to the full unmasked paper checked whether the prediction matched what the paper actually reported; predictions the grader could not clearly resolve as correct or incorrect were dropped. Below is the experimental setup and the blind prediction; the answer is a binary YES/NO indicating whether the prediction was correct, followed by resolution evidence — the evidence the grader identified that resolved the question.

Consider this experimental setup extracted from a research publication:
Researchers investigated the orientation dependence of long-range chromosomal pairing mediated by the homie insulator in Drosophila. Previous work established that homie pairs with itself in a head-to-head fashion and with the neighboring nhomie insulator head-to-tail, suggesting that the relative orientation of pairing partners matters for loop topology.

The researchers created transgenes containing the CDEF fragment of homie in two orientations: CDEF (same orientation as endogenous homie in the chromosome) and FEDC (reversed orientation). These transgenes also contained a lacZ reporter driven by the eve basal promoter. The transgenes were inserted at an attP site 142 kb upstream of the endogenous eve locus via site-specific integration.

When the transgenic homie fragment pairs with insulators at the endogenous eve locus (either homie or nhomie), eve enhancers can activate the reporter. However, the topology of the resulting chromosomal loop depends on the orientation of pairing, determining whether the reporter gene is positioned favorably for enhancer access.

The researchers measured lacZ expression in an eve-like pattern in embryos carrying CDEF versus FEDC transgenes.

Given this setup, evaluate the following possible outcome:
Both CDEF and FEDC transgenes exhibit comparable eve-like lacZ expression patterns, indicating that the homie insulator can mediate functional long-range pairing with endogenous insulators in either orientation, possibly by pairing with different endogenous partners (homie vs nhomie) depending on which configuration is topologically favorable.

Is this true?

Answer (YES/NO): NO